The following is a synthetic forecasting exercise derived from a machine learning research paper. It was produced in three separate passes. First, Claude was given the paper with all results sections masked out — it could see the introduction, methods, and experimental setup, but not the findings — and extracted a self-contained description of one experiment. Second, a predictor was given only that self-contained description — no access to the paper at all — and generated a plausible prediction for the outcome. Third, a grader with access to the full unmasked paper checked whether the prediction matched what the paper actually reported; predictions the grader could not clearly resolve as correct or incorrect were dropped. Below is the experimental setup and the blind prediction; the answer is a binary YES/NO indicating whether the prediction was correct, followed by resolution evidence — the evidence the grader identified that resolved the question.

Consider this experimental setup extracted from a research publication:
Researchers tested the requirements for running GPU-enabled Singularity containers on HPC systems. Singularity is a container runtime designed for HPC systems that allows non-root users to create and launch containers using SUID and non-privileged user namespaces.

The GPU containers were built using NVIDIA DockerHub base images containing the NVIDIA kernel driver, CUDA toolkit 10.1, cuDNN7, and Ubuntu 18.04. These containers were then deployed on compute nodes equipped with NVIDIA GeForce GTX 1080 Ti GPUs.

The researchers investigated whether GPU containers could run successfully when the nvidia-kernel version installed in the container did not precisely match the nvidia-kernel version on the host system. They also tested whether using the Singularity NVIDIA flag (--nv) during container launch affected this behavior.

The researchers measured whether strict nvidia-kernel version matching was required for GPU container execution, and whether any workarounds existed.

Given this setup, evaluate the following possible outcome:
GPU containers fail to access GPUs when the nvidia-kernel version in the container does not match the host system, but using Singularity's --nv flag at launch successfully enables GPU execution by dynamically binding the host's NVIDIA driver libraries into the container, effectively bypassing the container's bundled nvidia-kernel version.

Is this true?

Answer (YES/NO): YES